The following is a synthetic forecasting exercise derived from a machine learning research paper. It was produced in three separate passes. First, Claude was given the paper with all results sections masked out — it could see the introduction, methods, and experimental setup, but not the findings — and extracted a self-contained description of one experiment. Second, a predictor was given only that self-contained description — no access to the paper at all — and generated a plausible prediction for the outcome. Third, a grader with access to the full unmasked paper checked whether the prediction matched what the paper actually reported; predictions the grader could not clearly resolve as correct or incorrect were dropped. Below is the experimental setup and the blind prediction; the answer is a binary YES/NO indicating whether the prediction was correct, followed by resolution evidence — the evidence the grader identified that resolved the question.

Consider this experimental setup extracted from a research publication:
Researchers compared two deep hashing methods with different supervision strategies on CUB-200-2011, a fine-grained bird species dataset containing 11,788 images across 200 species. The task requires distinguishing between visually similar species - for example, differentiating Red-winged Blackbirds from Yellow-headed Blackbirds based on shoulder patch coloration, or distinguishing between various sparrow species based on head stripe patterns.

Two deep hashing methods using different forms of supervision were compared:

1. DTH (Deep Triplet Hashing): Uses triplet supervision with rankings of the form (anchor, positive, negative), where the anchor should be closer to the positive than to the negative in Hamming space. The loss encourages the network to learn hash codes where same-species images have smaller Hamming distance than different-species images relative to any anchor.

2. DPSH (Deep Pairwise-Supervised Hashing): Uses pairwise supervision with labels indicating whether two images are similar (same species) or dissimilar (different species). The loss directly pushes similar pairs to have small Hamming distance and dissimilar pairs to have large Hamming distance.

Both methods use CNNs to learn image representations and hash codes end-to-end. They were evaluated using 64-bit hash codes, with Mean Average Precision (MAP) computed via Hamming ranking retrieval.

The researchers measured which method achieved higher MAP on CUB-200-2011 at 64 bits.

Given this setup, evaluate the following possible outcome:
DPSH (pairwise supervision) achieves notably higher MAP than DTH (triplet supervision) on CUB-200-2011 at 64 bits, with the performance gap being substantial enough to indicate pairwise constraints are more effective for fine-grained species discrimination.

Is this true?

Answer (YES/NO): NO